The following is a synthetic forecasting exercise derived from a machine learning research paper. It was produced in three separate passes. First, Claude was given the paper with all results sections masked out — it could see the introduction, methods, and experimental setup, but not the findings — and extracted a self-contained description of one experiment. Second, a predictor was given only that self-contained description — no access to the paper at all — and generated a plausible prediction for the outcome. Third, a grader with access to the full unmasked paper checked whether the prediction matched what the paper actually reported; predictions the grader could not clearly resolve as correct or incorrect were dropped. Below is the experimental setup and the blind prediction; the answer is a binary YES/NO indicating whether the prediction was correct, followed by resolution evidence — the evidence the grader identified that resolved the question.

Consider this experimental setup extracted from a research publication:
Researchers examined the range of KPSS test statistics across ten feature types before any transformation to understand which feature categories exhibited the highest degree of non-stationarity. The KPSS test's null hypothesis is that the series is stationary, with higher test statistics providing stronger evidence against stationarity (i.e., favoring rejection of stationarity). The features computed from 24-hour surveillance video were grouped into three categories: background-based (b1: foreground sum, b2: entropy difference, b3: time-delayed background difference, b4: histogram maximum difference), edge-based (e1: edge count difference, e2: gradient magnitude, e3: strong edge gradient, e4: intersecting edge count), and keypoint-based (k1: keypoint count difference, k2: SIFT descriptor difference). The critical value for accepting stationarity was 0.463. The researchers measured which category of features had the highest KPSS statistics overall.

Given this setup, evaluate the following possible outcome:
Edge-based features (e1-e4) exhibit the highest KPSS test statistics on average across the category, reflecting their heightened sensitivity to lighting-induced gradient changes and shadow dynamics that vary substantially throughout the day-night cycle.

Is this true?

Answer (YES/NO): YES